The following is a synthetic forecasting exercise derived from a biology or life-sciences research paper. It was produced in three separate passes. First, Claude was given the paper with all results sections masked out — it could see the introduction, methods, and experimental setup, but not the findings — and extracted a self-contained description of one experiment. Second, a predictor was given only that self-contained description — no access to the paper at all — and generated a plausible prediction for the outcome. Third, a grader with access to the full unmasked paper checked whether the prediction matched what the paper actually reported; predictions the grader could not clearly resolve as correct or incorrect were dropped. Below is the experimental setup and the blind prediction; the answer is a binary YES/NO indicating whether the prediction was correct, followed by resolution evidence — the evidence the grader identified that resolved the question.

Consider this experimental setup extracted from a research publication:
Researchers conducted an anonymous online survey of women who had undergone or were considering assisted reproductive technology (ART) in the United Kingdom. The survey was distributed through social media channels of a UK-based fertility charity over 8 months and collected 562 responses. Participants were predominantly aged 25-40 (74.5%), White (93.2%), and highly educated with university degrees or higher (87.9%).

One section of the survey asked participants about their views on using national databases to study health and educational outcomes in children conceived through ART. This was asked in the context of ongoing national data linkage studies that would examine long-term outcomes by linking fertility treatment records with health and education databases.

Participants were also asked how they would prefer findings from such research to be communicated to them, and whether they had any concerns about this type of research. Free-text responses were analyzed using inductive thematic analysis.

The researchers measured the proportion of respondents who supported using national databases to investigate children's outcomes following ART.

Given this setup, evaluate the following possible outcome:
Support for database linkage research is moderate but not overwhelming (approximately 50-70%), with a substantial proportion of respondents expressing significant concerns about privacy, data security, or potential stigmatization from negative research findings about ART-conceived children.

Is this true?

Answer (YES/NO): NO